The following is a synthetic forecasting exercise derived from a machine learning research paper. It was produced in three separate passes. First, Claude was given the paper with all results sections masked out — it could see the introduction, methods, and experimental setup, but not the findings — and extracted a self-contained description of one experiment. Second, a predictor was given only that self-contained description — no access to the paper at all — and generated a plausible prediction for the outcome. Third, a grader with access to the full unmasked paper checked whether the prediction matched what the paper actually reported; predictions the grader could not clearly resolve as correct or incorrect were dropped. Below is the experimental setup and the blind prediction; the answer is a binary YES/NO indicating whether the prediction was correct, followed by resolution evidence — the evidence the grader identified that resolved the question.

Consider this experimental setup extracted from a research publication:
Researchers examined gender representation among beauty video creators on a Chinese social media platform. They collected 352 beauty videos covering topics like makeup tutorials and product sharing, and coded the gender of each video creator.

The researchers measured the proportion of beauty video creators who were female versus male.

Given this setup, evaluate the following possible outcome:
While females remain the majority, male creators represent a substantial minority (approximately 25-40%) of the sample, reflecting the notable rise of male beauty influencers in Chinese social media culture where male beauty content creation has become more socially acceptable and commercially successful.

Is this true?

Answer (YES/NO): NO